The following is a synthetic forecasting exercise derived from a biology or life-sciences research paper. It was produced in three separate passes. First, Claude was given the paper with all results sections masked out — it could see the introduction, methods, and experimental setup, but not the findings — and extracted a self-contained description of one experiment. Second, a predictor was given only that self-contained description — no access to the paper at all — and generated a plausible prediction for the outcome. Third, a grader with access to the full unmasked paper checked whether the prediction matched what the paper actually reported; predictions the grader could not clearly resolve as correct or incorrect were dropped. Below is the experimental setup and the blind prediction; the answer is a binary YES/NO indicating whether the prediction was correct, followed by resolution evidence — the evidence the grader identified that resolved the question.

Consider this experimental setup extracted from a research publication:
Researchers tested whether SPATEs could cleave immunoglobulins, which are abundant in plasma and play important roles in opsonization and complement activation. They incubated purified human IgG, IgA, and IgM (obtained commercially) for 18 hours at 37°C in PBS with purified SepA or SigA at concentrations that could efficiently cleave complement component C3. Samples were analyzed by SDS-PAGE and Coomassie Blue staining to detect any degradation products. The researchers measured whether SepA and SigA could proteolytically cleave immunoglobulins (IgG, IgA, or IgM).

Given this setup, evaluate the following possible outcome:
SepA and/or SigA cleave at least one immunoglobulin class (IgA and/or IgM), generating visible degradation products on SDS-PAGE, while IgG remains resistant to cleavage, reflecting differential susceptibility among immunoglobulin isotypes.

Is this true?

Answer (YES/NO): NO